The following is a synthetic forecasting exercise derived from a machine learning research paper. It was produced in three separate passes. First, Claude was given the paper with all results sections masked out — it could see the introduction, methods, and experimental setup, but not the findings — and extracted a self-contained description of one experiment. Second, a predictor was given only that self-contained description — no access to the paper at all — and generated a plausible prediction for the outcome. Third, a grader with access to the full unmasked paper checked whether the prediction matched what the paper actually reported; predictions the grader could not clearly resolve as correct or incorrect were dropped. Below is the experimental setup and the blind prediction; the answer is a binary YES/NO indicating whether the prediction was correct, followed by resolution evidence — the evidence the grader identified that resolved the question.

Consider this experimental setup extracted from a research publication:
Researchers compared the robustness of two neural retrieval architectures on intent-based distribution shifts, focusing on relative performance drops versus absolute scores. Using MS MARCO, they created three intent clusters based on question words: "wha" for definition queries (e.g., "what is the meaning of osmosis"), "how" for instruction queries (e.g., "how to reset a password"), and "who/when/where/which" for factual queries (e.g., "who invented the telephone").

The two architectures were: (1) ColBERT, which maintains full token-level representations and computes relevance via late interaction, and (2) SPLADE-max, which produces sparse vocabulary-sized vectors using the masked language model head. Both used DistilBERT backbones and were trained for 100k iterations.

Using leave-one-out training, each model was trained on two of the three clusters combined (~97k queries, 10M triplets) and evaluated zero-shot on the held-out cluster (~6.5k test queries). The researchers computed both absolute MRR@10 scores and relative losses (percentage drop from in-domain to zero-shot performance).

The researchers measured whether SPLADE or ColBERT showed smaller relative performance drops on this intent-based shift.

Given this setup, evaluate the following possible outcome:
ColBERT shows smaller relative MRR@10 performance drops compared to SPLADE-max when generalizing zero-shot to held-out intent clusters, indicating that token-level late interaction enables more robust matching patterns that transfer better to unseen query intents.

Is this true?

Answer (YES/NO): NO